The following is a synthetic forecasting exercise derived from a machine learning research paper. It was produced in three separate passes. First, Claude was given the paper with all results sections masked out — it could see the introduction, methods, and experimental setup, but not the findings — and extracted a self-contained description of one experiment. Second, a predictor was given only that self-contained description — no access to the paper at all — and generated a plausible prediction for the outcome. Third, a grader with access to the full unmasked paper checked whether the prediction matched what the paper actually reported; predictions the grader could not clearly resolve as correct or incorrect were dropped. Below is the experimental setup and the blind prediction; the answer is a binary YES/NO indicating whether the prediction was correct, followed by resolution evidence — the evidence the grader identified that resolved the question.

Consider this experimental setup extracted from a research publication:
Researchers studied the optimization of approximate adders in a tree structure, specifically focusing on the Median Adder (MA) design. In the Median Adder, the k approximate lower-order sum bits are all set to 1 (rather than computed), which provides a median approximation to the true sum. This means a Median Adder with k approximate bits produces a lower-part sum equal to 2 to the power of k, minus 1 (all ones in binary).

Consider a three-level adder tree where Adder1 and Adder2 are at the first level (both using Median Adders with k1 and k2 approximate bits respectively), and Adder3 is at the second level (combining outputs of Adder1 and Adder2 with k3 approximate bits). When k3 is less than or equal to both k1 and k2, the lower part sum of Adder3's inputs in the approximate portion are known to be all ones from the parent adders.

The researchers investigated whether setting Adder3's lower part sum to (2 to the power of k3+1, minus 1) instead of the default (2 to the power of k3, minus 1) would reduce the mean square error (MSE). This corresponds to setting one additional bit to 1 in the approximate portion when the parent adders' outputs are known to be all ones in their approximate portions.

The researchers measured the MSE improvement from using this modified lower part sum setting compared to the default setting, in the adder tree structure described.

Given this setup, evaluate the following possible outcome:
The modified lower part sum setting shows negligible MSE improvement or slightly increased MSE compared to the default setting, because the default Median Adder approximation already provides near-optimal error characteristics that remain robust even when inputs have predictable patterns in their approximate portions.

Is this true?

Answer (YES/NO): NO